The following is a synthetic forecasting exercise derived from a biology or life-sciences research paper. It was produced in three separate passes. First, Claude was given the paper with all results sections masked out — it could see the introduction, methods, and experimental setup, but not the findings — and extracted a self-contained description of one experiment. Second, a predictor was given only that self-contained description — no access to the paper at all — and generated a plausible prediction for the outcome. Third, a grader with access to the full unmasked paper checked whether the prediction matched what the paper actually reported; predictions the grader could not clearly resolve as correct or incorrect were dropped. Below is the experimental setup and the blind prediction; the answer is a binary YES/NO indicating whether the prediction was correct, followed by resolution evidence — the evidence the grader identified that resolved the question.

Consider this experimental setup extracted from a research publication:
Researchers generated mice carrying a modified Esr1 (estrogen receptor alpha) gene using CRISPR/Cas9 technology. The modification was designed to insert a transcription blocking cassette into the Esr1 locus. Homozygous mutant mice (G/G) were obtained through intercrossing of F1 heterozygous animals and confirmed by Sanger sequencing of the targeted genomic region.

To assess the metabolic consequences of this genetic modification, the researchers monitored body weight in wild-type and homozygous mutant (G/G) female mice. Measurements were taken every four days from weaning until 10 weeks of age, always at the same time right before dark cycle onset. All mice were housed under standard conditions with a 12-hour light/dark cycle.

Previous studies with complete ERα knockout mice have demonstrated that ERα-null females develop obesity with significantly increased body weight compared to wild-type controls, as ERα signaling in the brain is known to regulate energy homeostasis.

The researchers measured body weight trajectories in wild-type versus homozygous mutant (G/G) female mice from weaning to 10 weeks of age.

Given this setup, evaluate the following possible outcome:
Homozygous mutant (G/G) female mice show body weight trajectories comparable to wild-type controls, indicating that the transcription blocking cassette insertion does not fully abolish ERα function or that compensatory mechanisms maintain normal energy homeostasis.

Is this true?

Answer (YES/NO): YES